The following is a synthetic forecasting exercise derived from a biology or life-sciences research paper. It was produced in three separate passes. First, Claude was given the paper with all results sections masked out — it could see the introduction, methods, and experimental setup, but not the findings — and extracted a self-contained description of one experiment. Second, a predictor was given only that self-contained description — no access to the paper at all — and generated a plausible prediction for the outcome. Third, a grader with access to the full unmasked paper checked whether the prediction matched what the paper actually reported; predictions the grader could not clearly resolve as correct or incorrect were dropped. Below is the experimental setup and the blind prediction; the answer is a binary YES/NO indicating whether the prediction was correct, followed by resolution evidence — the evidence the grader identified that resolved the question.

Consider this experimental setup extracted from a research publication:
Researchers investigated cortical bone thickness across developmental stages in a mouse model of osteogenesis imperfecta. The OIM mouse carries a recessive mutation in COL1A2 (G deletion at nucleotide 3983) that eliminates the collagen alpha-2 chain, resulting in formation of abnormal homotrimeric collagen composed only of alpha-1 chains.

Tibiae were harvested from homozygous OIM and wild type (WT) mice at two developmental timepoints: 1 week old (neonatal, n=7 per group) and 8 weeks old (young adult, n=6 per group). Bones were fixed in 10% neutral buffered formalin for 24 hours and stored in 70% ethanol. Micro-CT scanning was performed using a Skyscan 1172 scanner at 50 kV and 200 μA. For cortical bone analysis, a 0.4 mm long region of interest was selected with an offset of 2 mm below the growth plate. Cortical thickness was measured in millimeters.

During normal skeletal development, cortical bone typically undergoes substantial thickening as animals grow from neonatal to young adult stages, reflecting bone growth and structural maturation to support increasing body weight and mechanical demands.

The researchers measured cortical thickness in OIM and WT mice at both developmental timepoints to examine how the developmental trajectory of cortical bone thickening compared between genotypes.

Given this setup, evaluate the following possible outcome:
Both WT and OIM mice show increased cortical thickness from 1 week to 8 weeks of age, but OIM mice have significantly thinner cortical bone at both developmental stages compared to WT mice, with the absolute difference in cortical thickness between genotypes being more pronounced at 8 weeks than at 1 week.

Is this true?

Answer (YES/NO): NO